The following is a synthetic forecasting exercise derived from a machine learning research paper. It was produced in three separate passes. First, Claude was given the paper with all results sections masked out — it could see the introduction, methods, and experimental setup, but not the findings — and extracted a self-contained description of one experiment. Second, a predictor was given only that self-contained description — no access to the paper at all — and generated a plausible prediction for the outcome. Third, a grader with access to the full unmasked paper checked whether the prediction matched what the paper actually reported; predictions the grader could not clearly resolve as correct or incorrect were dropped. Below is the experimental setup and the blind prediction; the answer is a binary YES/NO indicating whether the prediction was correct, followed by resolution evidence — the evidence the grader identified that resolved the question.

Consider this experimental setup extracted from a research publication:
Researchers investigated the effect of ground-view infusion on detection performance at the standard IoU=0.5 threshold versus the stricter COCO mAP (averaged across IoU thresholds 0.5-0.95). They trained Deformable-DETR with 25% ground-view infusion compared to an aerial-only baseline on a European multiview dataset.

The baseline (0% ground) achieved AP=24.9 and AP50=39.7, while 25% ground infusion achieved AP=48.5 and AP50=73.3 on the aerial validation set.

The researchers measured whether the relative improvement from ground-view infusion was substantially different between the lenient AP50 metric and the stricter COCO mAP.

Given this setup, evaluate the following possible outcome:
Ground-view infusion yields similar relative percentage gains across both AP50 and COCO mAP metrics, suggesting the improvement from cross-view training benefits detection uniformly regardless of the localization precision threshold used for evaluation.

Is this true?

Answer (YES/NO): NO